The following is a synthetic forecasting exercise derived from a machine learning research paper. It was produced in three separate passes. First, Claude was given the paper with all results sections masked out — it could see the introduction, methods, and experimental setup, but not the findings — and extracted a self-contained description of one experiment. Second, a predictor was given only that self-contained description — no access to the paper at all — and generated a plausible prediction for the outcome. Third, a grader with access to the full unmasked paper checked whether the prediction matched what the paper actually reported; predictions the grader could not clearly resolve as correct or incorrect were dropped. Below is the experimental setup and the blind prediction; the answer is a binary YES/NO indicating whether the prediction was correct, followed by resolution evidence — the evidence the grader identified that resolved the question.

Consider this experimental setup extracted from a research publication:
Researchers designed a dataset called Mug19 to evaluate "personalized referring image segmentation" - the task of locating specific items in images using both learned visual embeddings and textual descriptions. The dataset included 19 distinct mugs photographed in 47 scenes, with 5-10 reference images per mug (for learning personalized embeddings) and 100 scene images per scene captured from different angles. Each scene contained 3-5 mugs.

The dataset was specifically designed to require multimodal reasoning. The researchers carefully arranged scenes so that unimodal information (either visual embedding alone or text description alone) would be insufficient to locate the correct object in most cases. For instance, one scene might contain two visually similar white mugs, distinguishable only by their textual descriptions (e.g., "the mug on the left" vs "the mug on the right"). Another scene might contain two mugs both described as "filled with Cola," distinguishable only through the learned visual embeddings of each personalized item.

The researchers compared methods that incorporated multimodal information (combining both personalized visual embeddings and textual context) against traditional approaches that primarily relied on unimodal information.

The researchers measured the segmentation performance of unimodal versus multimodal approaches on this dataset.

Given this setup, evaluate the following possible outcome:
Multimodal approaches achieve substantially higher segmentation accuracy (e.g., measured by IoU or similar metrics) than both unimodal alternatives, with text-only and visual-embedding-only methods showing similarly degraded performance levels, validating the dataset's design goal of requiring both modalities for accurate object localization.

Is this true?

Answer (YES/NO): NO